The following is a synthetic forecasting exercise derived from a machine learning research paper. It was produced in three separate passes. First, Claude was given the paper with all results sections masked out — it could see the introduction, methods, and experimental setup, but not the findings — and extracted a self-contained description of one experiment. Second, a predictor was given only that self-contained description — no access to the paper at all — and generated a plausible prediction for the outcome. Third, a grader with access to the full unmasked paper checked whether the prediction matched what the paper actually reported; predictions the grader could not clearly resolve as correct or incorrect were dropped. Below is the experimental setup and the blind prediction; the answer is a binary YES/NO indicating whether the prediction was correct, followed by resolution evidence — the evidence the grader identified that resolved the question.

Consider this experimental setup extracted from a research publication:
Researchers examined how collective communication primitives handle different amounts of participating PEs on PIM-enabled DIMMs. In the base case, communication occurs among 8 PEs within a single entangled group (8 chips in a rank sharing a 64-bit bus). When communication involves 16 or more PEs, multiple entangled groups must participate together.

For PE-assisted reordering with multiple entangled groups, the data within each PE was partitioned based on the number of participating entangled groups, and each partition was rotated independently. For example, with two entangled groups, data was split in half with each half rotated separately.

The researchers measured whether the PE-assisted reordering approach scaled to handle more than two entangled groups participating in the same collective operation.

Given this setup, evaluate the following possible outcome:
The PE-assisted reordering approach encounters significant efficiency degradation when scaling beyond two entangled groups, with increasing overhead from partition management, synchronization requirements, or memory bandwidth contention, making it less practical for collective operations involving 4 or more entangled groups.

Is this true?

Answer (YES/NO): NO